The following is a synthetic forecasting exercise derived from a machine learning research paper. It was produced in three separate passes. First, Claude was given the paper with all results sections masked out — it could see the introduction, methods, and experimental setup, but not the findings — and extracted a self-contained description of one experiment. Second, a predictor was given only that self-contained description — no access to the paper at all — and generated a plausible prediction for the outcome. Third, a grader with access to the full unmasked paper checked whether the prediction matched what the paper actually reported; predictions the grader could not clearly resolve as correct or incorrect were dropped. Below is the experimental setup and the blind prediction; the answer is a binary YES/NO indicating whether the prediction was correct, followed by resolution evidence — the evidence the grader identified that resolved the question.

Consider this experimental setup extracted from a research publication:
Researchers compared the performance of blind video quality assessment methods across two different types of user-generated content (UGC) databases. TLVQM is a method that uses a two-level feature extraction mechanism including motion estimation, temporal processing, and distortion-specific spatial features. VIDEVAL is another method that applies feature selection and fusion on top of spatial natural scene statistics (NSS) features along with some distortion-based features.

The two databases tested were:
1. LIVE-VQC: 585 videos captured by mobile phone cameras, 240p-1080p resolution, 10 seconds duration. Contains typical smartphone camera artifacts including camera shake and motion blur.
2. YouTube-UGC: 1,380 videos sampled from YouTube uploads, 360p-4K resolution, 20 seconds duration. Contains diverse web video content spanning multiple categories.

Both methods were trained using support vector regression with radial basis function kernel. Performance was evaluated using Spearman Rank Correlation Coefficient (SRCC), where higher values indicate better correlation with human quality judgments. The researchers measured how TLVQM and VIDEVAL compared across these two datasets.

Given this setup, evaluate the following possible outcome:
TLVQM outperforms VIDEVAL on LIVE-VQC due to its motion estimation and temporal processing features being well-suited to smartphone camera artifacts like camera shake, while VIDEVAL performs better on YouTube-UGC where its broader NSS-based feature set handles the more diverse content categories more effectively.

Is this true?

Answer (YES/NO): YES